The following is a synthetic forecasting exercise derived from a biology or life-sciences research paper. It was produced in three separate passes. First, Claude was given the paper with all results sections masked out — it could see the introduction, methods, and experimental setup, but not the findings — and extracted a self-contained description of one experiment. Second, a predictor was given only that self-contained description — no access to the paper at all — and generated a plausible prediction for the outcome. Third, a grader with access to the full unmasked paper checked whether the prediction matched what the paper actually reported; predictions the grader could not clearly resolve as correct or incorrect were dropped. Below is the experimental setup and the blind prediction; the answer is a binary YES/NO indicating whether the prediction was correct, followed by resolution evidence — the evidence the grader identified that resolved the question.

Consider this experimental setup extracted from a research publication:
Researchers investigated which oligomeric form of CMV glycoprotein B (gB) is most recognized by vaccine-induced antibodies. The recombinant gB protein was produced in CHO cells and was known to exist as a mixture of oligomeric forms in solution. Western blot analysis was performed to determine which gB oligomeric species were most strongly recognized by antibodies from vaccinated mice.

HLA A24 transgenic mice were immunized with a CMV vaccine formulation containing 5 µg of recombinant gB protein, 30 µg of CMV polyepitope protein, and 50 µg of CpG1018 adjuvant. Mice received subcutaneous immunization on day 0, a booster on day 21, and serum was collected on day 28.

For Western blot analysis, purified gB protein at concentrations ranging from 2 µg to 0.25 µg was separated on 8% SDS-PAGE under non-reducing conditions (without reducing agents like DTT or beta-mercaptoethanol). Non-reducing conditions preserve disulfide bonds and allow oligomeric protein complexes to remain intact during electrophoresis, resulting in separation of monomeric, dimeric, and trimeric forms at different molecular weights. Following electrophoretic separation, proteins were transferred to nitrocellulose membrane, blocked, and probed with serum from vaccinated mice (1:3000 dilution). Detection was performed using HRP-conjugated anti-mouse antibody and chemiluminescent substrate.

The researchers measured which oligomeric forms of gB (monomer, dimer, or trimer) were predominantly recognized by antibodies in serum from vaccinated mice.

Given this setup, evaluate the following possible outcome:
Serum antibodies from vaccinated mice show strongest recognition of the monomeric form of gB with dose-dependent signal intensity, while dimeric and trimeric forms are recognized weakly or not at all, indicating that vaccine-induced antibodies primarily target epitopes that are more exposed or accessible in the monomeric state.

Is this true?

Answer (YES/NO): NO